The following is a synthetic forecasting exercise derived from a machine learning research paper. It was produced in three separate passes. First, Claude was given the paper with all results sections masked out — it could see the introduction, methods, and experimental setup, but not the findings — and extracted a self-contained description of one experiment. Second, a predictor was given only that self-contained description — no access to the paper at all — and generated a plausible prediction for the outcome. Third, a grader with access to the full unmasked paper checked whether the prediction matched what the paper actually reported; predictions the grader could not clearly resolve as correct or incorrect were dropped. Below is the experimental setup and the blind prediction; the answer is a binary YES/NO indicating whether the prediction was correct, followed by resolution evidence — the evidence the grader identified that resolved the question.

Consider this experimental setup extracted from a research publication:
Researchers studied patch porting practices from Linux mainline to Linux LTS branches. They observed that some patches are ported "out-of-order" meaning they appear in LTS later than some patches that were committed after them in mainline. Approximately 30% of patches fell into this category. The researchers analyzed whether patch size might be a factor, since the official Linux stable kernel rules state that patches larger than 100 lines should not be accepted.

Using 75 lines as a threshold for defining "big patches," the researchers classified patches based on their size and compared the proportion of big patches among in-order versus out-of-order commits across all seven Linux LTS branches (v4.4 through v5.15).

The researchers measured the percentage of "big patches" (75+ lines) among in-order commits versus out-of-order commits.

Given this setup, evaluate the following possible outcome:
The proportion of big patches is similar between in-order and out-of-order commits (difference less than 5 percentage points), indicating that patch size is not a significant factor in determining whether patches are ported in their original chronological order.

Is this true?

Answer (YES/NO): NO